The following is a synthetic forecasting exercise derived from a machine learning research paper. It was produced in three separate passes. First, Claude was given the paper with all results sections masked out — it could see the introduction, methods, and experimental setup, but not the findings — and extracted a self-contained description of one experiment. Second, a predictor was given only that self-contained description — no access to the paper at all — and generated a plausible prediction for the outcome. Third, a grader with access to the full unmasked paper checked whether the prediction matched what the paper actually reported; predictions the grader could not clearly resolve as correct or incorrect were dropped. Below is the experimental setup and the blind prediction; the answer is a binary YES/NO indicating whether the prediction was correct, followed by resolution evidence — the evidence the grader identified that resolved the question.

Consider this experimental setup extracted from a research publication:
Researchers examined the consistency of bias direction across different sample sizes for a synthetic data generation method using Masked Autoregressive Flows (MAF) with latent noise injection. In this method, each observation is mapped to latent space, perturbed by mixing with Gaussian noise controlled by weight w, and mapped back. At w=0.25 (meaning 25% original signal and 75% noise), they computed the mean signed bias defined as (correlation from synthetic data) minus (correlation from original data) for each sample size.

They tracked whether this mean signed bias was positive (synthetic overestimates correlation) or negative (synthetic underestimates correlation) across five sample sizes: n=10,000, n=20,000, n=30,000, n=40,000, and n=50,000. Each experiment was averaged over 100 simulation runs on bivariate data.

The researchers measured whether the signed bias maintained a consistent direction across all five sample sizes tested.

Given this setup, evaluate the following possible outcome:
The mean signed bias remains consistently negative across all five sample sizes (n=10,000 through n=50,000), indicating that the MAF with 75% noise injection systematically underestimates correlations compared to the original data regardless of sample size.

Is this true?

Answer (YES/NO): YES